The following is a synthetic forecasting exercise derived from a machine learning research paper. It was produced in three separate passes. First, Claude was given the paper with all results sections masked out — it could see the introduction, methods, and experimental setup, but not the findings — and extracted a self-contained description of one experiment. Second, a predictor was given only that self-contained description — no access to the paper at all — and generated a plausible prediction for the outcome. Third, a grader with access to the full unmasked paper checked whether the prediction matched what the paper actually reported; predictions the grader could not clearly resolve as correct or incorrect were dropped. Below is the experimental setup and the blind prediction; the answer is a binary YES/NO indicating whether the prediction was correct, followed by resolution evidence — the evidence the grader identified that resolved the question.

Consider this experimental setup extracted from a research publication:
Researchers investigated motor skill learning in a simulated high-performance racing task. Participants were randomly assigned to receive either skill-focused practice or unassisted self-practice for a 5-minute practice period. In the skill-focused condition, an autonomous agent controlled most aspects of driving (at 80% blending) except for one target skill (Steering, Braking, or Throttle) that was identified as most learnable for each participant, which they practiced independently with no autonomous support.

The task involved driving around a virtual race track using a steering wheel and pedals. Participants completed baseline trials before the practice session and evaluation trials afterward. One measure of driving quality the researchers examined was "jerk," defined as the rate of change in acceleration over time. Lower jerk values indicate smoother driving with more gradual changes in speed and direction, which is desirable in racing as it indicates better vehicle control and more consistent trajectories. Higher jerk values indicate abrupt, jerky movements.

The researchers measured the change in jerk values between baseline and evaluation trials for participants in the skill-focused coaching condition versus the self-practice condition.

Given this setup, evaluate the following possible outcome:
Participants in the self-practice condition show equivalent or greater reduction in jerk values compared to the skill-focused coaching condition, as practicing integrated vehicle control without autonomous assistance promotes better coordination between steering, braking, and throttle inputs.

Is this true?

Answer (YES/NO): NO